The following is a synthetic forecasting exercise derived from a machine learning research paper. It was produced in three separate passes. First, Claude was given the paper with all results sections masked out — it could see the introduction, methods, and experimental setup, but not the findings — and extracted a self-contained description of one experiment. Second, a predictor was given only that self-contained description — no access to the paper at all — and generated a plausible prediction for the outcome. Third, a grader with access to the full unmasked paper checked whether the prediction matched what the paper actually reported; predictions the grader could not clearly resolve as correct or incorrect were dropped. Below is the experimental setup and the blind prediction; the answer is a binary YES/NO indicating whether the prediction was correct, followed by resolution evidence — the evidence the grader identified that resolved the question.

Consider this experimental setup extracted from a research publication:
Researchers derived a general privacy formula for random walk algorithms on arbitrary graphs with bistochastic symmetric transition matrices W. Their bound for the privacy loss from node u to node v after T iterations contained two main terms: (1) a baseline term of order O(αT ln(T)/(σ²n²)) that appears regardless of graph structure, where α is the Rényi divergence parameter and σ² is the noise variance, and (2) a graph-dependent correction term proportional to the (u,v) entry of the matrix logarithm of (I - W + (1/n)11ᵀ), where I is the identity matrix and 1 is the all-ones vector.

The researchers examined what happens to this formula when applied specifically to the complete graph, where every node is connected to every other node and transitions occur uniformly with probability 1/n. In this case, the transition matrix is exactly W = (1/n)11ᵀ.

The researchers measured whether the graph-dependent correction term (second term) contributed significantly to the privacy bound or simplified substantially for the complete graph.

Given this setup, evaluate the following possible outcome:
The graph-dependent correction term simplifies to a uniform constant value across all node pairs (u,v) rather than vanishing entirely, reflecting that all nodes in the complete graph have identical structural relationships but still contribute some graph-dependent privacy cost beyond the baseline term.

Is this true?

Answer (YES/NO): NO